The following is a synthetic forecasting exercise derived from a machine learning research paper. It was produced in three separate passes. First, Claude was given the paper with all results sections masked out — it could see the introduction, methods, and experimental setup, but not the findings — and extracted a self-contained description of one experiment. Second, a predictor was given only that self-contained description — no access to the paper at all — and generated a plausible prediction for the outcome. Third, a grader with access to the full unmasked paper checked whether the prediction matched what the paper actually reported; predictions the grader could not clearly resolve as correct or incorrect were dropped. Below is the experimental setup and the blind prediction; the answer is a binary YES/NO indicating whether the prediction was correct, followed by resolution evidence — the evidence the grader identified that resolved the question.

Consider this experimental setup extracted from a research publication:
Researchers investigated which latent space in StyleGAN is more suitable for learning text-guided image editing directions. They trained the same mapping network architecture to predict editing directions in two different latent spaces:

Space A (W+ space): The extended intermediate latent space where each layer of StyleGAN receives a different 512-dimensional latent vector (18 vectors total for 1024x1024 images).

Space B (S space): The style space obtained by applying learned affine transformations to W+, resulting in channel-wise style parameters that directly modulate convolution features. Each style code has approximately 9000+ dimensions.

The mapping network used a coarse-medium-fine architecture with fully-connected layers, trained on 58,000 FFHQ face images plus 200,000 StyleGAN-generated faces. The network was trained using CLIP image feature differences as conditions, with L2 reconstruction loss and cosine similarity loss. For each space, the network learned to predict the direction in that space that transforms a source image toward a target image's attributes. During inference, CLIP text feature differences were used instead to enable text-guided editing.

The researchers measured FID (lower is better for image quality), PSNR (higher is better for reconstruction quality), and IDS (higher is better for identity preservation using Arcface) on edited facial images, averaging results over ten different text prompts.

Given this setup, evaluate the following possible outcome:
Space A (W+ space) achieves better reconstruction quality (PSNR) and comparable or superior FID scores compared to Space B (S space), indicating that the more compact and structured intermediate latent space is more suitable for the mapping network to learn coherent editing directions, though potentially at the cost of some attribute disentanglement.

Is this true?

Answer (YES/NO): NO